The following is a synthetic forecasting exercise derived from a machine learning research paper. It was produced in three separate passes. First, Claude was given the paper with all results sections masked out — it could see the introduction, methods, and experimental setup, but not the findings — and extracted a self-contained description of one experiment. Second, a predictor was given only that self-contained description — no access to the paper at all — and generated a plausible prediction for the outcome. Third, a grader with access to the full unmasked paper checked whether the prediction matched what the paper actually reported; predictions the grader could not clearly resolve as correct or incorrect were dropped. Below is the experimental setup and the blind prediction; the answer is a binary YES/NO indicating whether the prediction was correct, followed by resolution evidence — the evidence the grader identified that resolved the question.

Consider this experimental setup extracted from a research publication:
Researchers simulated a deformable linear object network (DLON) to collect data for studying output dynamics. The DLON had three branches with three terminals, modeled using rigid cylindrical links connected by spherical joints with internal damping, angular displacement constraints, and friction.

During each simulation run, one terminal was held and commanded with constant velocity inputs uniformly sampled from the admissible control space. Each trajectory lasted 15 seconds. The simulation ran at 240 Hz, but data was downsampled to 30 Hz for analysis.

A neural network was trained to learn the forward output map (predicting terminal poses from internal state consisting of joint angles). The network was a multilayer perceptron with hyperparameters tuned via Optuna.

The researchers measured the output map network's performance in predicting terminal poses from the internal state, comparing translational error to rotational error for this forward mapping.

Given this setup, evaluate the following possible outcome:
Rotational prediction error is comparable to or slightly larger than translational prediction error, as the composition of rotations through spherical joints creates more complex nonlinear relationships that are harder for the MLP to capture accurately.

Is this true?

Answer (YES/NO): YES